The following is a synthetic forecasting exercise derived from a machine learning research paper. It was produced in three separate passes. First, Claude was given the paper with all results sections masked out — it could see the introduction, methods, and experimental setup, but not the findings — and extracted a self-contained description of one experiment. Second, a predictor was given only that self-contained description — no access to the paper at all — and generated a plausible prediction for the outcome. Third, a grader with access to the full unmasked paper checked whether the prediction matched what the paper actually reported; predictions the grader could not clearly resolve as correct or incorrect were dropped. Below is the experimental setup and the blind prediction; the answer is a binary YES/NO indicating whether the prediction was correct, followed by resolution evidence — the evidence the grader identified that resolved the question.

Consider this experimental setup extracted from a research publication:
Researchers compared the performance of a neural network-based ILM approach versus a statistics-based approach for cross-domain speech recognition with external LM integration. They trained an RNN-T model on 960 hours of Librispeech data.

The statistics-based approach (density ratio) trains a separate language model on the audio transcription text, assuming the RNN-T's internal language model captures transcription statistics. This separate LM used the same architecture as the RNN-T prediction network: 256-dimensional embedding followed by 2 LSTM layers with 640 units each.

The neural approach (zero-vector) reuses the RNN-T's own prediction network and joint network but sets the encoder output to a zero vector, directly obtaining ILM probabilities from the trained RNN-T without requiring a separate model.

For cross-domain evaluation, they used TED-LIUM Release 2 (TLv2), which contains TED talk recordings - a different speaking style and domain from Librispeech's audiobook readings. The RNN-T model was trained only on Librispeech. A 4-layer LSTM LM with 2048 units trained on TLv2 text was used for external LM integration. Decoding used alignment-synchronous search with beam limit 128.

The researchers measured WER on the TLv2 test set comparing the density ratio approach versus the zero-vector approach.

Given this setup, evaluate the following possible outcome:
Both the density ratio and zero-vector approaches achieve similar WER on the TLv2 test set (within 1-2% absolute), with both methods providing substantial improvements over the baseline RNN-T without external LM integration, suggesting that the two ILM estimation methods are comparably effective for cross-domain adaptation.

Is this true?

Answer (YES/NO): NO